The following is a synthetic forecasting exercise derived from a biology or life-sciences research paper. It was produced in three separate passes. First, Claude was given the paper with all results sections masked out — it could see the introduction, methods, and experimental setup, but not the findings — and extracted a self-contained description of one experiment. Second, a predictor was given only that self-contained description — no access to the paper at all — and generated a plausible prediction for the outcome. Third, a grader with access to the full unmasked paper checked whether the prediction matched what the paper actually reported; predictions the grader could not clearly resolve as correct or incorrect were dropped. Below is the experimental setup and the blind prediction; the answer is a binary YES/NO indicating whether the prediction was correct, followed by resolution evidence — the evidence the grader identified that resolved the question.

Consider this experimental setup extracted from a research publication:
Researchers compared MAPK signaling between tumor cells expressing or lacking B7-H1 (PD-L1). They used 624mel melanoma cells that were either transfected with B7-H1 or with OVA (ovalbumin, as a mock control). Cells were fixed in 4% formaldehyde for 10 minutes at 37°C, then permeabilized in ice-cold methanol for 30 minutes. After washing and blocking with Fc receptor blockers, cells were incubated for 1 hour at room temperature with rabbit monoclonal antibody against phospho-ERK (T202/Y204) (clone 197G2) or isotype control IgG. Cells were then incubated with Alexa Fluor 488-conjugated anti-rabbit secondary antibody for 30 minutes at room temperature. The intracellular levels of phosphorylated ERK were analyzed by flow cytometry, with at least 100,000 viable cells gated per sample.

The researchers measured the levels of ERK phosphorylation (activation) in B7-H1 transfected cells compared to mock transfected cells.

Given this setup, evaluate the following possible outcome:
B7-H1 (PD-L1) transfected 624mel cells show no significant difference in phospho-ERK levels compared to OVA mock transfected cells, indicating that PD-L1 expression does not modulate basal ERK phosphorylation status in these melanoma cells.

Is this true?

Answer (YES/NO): NO